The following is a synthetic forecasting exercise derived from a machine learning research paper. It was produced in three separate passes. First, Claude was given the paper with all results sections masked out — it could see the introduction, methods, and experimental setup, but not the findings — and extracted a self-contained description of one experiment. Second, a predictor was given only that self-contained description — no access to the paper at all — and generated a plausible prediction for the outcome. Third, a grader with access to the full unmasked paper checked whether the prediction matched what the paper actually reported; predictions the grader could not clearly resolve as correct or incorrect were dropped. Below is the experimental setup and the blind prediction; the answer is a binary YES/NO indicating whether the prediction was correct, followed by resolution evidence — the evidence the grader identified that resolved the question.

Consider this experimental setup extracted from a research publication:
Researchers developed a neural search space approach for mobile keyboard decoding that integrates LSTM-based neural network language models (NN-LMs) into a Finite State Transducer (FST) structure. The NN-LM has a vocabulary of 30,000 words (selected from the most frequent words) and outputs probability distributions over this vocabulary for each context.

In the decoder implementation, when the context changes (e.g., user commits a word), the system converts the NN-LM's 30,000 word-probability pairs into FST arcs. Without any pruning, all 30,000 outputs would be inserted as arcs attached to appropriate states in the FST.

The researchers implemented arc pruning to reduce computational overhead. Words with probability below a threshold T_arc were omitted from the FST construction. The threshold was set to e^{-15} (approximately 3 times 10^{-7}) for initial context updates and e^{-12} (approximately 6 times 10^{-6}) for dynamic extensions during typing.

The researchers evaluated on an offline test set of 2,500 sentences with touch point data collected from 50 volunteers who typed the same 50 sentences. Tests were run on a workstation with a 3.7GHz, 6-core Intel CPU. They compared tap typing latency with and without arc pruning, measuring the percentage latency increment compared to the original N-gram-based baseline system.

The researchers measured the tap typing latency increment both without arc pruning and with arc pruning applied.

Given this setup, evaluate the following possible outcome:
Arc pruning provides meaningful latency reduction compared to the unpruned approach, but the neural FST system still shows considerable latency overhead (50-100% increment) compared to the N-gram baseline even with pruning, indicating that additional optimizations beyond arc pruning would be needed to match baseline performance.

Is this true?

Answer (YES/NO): YES